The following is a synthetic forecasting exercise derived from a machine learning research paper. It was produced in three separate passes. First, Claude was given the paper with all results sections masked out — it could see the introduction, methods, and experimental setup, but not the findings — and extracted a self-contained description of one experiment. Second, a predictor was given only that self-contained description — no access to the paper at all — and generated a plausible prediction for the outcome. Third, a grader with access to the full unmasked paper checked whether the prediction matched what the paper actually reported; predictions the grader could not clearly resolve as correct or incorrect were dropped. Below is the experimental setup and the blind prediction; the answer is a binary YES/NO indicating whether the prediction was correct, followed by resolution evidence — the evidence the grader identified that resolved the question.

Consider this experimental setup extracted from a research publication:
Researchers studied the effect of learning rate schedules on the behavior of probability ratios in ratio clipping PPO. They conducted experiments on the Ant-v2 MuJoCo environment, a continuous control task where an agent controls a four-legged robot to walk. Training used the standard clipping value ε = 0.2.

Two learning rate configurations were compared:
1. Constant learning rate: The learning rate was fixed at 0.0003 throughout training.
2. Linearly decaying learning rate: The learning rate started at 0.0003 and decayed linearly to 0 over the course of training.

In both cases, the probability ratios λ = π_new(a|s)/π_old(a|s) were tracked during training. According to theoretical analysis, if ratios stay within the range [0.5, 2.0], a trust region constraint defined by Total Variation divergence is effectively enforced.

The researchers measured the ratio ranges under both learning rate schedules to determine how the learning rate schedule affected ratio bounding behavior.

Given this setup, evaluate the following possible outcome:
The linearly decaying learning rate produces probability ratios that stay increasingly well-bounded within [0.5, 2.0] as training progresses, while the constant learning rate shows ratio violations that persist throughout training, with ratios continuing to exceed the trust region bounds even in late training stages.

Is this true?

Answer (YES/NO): NO